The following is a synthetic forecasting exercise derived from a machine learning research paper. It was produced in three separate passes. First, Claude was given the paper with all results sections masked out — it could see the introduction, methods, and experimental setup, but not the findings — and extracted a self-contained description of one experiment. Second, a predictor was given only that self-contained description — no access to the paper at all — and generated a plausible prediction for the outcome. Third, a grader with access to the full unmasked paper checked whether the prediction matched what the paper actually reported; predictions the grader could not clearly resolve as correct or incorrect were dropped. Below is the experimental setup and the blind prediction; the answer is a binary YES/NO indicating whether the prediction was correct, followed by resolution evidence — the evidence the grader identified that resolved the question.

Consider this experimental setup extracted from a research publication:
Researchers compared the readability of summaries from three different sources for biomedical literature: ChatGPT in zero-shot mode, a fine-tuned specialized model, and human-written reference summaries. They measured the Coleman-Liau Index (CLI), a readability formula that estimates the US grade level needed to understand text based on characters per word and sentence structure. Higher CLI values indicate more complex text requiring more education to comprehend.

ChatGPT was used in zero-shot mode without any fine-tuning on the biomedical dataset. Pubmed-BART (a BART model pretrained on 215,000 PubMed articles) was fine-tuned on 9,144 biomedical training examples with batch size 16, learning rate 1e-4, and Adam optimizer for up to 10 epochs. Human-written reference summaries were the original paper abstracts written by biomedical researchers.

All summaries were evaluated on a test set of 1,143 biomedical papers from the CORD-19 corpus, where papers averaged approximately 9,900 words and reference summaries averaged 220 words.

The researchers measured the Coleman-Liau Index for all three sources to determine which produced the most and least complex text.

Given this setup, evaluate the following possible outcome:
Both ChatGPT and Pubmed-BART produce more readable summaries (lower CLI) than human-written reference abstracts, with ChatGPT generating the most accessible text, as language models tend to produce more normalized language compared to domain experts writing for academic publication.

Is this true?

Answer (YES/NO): NO